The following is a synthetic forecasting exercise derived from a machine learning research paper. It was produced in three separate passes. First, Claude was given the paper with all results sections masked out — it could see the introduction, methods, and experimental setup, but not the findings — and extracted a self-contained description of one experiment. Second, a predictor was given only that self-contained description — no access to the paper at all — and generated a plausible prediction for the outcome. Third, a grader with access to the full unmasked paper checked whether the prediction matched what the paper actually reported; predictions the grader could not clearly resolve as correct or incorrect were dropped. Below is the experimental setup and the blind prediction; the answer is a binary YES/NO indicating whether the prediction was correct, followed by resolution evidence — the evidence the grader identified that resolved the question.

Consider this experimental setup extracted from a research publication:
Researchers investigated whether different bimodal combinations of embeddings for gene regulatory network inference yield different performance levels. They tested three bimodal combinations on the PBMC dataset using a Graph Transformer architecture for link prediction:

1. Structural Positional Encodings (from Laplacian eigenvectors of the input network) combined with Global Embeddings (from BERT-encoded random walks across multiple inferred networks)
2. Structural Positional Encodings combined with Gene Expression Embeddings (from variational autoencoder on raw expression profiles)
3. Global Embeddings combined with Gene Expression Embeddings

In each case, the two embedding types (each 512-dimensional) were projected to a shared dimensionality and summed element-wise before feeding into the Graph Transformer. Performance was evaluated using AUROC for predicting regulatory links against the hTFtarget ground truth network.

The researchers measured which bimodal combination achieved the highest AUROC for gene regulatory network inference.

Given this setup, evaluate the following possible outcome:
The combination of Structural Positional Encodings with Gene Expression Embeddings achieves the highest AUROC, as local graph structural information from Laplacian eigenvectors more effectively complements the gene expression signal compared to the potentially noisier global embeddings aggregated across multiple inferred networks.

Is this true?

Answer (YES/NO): NO